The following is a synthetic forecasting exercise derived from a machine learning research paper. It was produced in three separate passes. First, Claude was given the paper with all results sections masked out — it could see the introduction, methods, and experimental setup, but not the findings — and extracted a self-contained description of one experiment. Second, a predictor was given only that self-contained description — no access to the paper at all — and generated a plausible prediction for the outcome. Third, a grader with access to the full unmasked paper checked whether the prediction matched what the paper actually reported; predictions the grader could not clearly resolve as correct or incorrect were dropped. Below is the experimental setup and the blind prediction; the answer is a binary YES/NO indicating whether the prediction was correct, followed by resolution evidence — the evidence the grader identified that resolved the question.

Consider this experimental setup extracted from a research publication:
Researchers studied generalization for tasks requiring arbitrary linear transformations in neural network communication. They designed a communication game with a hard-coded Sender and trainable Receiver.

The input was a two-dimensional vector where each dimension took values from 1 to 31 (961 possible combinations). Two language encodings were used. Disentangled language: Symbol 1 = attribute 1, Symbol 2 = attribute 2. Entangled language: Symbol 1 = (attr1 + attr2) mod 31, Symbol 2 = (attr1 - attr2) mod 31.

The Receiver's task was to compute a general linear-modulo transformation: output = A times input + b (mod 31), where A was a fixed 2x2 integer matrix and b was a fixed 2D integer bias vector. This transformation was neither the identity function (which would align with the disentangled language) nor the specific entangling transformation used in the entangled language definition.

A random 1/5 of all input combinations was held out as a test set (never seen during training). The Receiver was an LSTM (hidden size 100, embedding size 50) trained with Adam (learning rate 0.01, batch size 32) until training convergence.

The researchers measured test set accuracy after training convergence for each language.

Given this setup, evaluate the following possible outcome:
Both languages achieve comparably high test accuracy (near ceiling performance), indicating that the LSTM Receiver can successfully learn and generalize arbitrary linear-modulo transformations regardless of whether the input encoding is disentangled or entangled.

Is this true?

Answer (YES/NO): NO